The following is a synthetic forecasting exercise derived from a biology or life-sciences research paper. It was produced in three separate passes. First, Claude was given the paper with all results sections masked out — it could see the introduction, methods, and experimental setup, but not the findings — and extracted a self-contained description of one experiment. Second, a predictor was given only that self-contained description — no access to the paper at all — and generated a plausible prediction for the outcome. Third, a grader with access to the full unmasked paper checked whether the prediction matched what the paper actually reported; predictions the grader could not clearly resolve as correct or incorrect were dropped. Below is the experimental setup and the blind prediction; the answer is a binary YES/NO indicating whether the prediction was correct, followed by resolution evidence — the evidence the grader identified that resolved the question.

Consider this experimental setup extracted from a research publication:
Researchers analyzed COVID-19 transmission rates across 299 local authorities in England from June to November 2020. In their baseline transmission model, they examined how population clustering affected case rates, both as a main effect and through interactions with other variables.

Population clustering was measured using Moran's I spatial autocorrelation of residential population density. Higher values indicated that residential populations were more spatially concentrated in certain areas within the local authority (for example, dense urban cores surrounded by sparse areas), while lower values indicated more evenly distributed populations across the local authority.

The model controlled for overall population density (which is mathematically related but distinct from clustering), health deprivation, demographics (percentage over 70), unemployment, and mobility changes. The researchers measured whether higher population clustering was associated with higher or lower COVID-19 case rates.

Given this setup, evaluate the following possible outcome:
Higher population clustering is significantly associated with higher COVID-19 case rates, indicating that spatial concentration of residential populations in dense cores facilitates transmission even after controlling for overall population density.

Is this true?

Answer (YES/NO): NO